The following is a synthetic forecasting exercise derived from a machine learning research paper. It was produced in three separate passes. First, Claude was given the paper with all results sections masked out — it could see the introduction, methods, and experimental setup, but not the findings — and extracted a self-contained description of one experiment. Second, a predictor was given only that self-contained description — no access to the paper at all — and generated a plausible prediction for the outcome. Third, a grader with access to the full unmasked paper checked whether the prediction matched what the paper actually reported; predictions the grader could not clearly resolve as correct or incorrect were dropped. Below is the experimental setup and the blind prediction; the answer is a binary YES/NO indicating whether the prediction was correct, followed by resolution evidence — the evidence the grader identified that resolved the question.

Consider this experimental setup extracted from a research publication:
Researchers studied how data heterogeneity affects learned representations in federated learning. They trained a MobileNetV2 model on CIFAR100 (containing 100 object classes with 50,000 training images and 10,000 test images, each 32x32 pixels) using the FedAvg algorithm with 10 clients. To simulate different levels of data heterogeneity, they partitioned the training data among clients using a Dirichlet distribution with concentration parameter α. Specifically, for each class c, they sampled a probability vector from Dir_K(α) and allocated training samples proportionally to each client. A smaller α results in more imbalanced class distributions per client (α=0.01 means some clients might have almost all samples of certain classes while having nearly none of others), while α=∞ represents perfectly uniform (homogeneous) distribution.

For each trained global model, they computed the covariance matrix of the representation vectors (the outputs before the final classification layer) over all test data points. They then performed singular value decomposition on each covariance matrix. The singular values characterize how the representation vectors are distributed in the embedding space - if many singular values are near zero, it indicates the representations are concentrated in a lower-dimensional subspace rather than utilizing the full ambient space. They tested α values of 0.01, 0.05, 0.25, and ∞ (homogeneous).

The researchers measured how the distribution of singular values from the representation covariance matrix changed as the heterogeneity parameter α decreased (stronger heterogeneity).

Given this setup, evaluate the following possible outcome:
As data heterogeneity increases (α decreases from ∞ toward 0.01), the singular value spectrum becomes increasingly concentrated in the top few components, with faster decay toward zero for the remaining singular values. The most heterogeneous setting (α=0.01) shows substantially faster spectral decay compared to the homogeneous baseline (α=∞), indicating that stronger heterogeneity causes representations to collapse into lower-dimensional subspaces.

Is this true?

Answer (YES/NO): YES